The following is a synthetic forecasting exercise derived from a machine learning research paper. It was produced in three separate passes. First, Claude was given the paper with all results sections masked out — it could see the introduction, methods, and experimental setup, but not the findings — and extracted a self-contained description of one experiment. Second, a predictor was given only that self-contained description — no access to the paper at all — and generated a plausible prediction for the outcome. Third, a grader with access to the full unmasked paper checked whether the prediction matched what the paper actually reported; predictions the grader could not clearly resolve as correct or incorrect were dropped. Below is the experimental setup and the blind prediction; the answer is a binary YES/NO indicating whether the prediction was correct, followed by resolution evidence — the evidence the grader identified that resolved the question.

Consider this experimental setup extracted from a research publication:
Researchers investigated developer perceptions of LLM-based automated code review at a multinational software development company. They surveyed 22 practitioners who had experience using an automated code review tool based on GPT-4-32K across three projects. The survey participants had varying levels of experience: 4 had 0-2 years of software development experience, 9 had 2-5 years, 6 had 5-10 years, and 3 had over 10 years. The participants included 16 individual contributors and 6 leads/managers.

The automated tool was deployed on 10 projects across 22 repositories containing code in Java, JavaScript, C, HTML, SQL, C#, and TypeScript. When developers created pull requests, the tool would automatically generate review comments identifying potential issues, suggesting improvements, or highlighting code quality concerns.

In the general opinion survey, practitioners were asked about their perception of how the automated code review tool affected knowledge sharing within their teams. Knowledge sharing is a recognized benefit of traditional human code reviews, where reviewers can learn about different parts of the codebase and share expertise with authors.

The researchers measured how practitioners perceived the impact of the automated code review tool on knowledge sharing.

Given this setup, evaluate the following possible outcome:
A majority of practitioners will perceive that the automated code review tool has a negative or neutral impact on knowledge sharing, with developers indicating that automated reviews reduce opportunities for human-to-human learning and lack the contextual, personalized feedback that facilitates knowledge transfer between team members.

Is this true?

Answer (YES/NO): NO